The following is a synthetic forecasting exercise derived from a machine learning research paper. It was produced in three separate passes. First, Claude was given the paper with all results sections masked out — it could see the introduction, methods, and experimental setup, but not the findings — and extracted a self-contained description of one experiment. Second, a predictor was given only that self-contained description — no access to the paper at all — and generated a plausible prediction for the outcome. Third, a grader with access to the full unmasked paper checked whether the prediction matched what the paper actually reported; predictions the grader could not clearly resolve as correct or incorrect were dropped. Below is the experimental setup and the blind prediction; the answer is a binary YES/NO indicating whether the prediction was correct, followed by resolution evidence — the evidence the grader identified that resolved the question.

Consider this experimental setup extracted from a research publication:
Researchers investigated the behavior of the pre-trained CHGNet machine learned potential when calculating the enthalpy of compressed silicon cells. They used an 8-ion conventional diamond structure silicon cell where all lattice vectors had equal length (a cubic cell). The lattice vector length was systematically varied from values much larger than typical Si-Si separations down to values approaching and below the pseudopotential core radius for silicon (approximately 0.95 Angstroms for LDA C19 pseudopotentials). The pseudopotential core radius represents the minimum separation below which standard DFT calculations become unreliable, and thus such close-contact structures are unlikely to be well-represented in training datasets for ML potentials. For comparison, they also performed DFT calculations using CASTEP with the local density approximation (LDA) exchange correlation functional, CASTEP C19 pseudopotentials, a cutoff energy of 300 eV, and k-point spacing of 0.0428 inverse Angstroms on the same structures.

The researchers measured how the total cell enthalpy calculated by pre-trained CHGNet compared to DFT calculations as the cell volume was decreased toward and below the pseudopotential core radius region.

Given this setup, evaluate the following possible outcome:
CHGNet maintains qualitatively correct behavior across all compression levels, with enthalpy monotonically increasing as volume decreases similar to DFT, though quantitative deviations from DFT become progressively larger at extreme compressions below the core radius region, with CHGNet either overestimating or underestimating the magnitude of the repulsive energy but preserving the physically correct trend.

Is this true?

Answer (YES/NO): NO